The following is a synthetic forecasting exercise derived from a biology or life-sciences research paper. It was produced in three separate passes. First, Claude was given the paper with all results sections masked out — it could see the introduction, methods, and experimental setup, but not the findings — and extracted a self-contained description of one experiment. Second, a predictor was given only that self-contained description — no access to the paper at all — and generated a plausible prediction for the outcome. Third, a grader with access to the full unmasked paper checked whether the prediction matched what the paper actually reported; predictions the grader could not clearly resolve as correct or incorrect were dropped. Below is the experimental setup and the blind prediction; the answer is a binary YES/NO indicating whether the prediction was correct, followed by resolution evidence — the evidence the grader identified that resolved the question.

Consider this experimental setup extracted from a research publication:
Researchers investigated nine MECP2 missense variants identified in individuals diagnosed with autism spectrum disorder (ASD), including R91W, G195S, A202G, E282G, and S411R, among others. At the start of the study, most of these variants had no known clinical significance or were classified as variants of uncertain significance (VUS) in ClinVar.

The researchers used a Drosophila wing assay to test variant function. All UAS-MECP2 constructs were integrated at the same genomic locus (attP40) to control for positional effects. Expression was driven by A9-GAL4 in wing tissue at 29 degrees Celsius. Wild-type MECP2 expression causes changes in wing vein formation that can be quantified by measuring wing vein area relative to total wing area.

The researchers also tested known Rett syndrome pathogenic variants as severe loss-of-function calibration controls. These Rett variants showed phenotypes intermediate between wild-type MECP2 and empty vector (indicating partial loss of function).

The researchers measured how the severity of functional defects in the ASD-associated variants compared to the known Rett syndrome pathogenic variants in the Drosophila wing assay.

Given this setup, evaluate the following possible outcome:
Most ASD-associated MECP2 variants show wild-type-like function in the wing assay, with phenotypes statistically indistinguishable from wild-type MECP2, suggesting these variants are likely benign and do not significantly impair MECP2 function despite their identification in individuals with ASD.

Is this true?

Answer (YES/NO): YES